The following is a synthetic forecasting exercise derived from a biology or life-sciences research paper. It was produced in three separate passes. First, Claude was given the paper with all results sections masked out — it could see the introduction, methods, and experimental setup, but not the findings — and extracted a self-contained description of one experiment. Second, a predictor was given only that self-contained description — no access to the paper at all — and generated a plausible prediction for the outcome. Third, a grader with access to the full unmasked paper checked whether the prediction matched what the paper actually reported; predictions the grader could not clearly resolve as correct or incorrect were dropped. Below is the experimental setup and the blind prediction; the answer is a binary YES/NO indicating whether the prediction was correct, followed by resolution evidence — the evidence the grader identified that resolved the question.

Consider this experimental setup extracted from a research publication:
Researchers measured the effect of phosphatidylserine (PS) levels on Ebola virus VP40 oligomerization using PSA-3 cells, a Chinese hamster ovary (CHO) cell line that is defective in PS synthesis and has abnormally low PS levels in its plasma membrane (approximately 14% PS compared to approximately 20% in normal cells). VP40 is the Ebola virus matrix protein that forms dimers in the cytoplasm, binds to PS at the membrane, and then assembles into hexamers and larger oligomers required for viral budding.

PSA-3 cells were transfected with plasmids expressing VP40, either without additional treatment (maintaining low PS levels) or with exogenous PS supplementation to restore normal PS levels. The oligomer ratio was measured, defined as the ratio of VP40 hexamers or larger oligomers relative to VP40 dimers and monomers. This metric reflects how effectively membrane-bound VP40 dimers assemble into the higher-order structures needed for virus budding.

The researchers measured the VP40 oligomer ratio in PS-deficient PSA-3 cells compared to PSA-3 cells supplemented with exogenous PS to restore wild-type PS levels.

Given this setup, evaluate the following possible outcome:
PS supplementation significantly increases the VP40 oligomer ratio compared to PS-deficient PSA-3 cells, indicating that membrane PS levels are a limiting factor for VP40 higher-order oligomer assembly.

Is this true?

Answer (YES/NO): YES